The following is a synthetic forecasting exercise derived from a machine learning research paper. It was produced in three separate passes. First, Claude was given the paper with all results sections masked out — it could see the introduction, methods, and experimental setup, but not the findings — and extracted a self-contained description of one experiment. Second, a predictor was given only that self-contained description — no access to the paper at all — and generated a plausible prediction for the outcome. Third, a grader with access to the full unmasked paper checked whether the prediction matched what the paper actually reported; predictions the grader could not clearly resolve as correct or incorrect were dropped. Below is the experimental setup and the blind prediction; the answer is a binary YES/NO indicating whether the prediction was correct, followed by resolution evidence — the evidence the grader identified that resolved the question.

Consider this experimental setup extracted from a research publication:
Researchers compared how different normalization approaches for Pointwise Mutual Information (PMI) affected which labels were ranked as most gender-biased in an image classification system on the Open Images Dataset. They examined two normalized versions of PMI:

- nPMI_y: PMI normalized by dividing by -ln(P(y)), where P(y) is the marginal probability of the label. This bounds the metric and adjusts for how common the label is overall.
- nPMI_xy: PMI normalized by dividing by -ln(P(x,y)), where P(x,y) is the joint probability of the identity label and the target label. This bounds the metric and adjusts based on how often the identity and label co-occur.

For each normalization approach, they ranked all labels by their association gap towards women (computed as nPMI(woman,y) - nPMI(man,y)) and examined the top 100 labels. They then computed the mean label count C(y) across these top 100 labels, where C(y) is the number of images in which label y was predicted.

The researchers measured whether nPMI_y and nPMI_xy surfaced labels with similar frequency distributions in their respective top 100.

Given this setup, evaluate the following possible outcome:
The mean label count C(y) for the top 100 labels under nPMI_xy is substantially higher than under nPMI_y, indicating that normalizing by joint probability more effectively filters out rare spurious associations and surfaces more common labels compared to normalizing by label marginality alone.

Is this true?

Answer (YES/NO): NO